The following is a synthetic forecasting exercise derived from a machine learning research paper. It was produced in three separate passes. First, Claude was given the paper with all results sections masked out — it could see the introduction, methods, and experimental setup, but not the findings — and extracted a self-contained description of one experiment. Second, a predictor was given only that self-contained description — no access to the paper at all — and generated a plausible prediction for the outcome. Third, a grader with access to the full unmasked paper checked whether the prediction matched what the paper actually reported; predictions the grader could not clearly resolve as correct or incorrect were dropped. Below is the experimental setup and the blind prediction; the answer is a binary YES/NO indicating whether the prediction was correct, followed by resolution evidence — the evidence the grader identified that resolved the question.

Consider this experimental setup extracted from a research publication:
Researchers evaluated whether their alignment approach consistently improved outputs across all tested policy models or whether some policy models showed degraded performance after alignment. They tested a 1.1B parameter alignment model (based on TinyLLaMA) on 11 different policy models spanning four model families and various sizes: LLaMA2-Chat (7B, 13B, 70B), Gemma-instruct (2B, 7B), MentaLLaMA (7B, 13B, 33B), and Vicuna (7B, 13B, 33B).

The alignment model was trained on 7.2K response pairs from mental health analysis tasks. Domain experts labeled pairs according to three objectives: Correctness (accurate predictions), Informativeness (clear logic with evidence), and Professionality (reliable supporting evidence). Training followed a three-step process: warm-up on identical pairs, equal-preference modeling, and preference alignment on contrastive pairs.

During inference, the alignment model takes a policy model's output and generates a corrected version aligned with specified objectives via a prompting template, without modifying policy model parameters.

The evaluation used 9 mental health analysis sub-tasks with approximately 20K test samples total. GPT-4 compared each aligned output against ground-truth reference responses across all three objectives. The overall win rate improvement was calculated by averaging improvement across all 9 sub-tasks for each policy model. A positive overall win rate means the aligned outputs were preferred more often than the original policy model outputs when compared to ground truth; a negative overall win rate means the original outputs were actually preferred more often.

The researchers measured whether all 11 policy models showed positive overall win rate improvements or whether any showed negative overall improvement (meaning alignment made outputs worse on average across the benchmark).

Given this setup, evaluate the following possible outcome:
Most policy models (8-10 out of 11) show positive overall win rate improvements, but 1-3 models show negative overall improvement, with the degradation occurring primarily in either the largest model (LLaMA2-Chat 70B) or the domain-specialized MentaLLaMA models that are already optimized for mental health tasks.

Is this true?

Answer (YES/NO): NO